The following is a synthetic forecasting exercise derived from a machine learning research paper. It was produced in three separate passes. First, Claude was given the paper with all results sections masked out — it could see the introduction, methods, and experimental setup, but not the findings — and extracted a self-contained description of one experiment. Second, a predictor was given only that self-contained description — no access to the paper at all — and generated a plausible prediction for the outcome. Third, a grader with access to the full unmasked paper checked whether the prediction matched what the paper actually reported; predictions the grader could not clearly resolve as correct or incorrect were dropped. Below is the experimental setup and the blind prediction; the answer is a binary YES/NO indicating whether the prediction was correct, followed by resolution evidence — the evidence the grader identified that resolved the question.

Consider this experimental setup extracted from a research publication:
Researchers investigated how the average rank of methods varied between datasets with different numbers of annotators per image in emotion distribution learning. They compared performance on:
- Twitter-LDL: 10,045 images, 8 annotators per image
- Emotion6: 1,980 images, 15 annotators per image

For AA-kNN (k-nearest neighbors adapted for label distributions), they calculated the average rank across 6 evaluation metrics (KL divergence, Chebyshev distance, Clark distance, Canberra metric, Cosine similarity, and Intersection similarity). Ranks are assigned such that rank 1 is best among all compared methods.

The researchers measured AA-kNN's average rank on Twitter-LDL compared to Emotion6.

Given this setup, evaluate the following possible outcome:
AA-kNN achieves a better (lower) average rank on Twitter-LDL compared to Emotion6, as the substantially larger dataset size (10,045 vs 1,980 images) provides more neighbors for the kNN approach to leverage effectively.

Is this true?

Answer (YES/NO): NO